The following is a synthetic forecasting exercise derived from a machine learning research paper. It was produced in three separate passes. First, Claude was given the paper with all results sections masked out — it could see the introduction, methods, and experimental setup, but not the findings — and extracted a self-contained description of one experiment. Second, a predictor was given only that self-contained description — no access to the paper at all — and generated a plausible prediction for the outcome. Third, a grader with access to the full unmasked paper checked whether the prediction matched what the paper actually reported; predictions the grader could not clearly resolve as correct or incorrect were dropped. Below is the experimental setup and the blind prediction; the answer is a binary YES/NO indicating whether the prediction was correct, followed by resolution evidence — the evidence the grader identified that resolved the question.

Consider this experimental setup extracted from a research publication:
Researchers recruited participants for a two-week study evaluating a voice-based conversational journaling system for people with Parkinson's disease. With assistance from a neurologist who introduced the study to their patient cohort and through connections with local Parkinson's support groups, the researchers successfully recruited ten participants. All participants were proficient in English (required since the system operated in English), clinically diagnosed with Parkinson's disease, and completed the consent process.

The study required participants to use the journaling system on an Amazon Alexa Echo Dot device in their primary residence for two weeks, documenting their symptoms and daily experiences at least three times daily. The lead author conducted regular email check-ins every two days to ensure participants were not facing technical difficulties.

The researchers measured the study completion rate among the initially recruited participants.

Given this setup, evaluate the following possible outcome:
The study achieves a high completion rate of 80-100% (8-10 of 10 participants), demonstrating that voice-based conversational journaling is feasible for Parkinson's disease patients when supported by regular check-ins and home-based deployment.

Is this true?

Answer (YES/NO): YES